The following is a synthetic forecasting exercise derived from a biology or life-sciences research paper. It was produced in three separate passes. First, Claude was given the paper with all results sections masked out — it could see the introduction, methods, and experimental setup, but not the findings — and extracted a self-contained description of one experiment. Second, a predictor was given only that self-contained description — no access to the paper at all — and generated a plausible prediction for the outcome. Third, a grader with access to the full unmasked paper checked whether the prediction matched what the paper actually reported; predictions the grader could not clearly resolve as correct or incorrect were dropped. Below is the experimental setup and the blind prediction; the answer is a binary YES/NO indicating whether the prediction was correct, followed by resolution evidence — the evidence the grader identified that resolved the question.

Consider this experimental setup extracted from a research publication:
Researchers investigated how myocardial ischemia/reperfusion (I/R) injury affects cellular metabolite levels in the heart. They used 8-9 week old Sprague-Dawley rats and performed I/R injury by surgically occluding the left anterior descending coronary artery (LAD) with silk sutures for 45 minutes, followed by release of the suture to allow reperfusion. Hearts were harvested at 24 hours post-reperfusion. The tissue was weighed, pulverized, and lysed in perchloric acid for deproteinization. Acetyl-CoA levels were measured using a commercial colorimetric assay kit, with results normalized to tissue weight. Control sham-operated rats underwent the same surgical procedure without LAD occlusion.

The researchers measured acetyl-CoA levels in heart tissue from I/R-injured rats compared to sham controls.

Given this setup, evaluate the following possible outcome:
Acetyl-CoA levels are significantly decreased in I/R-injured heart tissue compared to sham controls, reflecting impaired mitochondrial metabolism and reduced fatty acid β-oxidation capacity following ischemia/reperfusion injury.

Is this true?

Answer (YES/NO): YES